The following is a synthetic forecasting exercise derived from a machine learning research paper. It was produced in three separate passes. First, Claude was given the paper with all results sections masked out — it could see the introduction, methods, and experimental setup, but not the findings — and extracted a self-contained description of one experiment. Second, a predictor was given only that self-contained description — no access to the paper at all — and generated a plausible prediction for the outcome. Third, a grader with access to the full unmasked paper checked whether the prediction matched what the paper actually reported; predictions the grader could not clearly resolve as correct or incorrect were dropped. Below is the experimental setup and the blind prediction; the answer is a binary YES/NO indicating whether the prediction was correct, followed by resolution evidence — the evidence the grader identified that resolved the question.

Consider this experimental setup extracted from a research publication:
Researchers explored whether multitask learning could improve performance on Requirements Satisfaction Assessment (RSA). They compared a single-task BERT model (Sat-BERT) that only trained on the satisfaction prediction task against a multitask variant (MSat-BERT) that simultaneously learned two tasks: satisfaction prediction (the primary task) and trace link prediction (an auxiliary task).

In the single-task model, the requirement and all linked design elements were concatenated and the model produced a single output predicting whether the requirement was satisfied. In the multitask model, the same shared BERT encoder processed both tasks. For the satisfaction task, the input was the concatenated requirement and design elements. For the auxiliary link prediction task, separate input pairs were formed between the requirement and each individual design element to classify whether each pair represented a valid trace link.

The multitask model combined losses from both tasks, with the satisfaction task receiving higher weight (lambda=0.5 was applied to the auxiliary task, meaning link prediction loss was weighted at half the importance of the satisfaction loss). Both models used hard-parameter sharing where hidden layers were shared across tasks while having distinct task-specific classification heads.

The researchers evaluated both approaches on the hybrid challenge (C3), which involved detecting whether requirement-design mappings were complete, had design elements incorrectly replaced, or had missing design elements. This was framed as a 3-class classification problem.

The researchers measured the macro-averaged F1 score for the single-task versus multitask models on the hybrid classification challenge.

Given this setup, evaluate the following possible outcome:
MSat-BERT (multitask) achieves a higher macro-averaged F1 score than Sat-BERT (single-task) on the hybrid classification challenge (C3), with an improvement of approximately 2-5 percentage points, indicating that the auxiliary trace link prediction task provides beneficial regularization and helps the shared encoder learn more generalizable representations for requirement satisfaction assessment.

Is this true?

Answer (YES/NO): NO